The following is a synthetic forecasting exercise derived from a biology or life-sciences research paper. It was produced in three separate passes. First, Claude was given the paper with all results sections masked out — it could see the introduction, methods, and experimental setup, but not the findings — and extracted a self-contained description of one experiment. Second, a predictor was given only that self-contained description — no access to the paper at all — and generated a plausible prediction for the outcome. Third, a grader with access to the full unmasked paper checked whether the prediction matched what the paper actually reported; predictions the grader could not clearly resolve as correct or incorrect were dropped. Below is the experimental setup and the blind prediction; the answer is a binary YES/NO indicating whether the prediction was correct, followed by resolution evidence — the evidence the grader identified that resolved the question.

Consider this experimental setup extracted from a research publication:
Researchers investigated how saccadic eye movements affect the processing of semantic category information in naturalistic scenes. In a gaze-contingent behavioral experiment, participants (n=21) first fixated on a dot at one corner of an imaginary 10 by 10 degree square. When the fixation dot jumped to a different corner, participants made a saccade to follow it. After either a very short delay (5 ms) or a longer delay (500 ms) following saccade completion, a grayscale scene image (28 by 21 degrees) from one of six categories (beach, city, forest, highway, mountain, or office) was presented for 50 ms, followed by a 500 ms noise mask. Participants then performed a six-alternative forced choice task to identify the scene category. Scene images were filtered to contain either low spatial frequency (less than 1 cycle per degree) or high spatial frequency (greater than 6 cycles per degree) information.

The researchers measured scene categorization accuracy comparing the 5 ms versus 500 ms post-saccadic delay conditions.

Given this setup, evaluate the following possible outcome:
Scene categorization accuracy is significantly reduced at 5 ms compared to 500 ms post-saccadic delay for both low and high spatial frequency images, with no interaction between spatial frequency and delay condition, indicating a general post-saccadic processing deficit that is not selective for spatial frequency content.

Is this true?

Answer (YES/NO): YES